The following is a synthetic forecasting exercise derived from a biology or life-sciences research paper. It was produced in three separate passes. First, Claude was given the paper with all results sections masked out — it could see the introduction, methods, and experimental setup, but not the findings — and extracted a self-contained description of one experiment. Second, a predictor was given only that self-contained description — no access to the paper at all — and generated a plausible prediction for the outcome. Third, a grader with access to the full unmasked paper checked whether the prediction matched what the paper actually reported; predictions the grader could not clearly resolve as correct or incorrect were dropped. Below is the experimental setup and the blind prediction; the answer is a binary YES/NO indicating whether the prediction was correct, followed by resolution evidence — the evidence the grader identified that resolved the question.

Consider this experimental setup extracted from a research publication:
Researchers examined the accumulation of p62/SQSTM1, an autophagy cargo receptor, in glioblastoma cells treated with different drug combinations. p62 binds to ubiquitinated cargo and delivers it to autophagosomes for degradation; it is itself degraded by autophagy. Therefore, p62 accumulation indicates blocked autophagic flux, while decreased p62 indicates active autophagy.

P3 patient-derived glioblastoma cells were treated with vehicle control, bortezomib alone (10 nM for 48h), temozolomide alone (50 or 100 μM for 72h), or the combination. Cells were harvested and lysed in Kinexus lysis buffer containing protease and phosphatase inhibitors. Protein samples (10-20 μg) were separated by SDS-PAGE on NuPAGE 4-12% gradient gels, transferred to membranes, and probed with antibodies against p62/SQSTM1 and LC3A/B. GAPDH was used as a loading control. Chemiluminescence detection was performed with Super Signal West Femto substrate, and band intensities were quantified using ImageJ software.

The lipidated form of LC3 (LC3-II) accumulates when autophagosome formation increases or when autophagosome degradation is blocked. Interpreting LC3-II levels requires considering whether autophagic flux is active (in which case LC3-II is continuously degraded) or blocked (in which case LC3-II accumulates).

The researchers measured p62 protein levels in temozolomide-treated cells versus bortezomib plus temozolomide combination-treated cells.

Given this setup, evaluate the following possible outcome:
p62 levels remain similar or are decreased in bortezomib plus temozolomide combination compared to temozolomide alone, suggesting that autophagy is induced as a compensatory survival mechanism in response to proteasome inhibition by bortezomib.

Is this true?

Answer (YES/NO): NO